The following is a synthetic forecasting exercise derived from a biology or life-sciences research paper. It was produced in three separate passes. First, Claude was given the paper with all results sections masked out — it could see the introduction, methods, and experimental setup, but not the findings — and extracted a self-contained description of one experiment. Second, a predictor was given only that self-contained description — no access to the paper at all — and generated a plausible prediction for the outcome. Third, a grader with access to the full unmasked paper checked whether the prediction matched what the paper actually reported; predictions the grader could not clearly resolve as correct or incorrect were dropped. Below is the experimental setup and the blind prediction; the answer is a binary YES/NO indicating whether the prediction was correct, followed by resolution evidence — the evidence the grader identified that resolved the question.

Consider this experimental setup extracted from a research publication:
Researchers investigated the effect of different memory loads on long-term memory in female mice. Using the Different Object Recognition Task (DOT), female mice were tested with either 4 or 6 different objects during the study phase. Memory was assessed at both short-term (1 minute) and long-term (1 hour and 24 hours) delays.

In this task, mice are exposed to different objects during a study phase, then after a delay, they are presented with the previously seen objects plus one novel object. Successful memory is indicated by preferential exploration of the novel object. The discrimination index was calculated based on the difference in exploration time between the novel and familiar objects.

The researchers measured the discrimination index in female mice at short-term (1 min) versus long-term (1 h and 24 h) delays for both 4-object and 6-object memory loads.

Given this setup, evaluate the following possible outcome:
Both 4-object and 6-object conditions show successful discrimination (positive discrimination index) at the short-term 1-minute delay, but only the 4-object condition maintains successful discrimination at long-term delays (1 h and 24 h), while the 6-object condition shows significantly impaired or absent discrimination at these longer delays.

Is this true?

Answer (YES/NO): YES